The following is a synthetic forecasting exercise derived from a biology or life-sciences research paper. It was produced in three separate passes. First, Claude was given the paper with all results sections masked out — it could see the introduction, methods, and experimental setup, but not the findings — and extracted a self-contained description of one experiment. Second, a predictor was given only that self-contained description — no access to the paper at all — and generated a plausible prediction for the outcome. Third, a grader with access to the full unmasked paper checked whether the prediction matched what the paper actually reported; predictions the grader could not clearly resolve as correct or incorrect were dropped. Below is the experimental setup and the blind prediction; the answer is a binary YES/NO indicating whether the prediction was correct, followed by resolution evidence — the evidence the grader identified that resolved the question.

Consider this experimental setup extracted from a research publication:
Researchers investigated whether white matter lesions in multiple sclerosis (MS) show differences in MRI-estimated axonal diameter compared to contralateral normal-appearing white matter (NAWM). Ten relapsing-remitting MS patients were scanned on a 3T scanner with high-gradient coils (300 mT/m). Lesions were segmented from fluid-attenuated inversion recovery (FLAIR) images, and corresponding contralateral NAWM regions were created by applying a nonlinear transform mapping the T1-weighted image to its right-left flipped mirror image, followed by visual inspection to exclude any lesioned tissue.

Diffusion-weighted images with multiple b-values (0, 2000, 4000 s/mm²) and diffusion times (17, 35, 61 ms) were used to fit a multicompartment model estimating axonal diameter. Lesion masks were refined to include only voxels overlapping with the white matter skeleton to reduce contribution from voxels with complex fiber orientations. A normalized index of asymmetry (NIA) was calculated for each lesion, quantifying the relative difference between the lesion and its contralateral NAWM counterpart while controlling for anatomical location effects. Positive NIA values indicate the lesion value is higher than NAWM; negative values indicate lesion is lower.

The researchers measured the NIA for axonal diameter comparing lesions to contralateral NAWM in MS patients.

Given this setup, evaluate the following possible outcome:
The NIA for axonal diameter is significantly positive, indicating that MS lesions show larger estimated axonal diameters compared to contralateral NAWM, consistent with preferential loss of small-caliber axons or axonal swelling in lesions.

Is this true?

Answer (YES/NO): YES